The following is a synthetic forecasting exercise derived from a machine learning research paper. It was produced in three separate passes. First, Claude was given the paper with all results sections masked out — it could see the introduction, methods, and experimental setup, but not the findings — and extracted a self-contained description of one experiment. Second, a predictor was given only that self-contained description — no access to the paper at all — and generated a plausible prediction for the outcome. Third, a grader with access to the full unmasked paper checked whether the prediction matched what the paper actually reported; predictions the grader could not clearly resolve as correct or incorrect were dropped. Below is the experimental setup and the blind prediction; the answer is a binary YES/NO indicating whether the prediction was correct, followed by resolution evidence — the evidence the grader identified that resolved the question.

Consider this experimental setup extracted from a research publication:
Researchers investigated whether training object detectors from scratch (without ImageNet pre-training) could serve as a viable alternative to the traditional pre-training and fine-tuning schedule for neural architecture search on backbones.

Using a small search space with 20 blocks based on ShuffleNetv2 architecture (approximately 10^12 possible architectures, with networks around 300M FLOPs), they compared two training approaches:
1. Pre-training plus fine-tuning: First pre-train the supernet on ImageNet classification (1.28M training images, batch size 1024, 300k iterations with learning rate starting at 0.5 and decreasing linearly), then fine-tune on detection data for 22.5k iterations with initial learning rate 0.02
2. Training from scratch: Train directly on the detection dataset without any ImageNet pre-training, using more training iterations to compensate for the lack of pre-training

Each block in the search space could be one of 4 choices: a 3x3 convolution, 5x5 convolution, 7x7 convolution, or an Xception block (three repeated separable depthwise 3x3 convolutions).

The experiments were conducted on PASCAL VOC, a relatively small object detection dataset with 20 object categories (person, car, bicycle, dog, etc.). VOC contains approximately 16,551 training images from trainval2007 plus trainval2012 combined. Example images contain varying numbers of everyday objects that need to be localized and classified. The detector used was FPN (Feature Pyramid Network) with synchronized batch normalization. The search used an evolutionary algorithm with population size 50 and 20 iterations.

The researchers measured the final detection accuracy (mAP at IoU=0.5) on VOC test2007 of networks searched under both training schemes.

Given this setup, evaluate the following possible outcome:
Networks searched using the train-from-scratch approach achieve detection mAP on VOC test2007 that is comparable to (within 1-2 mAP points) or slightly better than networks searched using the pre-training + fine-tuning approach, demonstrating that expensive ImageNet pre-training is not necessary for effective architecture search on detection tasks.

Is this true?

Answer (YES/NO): NO